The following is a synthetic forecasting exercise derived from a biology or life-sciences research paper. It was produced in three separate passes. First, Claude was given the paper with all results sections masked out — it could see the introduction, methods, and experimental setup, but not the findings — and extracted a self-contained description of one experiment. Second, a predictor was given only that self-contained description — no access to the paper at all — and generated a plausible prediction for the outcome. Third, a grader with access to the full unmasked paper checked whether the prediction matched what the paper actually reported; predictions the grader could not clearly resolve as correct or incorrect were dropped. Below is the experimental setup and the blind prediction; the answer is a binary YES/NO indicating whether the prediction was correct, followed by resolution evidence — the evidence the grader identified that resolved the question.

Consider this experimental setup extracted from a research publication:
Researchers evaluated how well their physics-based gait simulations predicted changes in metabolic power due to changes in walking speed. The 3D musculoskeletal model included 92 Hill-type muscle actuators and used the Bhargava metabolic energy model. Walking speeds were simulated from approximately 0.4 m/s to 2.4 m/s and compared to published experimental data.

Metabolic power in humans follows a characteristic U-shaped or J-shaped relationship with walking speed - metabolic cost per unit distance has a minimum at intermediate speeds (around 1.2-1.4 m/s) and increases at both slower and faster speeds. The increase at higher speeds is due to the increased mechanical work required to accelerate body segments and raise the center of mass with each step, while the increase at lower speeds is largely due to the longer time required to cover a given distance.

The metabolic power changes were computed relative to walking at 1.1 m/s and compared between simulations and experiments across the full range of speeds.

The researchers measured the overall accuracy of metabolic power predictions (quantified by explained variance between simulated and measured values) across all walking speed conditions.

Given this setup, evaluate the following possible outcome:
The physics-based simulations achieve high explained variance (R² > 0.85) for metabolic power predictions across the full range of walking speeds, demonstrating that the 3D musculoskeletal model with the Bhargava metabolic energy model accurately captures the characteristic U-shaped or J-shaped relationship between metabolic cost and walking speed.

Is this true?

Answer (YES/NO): NO